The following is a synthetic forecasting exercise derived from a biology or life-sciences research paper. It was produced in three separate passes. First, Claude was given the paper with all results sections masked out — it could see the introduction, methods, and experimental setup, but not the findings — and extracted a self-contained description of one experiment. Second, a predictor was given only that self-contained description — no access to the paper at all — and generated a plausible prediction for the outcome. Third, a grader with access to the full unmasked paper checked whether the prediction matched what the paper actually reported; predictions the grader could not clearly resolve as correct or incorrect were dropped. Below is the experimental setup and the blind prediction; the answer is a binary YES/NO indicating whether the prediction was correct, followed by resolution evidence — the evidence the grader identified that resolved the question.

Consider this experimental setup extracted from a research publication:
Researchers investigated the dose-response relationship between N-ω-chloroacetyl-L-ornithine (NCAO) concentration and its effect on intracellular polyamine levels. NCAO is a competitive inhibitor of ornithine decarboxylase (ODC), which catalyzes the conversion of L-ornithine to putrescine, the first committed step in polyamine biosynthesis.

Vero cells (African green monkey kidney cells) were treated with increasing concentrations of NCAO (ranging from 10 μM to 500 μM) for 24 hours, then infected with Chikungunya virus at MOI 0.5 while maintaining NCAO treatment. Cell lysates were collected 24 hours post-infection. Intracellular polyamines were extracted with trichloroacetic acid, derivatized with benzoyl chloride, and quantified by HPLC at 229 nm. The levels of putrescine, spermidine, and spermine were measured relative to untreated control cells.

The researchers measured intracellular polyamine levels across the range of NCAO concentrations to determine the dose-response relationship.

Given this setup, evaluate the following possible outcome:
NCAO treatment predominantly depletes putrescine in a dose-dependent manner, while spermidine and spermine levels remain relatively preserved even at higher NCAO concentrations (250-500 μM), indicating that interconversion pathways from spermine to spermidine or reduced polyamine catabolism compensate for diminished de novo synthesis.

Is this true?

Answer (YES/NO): NO